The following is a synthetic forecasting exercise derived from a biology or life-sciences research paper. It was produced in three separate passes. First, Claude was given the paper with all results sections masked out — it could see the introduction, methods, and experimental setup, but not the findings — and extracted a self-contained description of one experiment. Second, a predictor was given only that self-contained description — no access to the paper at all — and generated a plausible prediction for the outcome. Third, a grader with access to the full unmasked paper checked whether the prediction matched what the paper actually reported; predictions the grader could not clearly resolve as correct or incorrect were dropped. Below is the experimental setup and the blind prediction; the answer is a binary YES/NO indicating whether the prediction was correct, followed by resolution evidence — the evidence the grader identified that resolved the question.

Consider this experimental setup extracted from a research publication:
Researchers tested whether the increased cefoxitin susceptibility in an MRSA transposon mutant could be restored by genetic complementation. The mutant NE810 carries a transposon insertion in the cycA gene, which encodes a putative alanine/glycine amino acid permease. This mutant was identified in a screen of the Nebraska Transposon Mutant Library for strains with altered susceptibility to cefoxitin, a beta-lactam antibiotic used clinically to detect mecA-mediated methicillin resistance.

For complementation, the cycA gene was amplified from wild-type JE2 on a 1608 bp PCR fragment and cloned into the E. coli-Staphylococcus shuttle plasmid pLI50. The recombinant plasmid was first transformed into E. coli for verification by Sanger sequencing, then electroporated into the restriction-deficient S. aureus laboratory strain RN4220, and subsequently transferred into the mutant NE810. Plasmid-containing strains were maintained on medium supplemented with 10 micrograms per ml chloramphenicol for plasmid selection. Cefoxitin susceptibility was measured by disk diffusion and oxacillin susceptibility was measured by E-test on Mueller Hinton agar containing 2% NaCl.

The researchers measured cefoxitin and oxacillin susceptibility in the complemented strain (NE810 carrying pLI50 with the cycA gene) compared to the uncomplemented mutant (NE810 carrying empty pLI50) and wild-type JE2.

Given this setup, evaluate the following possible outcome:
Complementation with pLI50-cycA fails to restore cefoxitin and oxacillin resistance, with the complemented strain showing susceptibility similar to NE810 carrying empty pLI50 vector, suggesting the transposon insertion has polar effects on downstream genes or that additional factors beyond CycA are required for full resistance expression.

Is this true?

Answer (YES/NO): NO